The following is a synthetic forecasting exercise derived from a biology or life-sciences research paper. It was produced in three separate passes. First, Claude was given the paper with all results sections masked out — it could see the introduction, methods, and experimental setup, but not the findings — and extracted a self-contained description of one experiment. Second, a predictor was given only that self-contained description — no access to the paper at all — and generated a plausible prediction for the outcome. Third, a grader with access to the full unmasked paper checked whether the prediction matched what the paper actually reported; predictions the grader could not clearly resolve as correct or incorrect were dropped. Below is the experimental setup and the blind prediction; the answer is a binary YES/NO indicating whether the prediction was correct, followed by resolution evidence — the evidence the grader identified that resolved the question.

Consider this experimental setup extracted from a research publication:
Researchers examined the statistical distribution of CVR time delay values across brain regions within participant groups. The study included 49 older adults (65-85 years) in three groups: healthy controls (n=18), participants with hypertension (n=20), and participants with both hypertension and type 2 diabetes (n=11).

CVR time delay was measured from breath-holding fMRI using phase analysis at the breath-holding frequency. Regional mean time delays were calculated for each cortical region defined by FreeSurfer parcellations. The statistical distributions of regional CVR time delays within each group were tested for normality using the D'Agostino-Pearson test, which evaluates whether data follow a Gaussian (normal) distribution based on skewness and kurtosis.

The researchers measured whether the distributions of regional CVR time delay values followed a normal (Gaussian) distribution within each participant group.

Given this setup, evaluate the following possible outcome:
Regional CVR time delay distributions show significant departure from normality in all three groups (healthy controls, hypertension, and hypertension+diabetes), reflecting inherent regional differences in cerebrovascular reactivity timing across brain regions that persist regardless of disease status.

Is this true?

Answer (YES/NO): YES